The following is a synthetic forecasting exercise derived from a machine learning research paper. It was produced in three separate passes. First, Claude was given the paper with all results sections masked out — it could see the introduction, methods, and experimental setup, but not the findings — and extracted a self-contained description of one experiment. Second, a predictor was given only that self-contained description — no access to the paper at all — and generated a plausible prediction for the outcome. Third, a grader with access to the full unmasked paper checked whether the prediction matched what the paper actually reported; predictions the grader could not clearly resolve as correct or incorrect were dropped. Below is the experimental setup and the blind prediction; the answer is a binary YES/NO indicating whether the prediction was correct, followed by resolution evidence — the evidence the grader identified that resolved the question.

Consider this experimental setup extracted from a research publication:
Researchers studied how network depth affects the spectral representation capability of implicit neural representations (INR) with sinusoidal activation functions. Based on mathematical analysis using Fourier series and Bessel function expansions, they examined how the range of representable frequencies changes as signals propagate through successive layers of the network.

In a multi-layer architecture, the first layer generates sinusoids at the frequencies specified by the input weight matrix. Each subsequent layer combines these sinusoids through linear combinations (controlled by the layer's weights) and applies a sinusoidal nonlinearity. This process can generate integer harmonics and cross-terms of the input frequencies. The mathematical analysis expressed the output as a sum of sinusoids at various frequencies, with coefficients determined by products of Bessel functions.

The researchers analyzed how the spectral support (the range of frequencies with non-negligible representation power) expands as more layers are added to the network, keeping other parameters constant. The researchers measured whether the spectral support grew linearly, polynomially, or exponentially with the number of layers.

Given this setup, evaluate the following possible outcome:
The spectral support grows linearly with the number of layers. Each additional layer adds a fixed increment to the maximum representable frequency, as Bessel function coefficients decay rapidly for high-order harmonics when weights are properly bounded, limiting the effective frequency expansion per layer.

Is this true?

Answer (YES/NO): NO